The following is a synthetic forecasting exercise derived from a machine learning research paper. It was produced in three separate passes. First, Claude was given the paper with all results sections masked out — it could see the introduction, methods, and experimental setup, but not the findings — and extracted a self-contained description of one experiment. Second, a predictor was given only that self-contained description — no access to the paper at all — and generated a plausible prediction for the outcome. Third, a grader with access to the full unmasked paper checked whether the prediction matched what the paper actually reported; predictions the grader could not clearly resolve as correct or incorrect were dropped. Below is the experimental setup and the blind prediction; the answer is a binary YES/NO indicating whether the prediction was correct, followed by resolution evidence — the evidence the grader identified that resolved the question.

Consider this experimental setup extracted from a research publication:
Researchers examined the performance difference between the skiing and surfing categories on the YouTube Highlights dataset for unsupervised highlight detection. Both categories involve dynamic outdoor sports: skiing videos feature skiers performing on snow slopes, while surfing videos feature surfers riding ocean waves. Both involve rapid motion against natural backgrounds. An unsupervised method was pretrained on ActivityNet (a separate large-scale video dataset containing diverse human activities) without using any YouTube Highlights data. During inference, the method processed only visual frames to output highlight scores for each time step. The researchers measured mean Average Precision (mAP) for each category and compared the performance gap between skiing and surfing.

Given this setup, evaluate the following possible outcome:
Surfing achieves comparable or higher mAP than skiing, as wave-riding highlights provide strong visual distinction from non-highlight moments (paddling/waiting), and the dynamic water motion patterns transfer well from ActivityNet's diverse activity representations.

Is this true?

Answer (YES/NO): YES